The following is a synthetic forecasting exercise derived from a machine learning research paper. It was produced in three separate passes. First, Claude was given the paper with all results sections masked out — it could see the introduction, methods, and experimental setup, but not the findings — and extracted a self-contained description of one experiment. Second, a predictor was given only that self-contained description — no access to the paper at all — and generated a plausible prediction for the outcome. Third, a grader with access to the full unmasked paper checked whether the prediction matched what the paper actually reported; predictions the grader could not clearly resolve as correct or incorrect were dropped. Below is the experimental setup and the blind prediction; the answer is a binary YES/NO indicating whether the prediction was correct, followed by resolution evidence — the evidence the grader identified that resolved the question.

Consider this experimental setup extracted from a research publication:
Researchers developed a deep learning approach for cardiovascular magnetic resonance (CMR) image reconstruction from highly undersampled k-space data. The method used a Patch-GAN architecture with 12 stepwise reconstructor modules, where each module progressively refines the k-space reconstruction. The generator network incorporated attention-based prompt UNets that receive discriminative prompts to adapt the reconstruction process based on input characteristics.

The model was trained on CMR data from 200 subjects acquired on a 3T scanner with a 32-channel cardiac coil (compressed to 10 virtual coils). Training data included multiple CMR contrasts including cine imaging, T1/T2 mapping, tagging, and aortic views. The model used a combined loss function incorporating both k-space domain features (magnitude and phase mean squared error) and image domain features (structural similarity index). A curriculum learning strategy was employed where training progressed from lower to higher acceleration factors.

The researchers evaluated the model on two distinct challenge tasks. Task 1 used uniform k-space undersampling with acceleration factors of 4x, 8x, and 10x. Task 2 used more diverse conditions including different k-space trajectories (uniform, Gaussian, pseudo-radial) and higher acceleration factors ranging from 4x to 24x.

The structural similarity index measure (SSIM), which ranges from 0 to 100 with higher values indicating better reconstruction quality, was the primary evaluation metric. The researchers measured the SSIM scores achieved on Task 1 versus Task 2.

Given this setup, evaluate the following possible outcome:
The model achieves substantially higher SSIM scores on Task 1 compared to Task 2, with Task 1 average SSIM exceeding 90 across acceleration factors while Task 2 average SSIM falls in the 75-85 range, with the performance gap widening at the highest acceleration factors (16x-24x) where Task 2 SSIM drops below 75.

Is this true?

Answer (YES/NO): NO